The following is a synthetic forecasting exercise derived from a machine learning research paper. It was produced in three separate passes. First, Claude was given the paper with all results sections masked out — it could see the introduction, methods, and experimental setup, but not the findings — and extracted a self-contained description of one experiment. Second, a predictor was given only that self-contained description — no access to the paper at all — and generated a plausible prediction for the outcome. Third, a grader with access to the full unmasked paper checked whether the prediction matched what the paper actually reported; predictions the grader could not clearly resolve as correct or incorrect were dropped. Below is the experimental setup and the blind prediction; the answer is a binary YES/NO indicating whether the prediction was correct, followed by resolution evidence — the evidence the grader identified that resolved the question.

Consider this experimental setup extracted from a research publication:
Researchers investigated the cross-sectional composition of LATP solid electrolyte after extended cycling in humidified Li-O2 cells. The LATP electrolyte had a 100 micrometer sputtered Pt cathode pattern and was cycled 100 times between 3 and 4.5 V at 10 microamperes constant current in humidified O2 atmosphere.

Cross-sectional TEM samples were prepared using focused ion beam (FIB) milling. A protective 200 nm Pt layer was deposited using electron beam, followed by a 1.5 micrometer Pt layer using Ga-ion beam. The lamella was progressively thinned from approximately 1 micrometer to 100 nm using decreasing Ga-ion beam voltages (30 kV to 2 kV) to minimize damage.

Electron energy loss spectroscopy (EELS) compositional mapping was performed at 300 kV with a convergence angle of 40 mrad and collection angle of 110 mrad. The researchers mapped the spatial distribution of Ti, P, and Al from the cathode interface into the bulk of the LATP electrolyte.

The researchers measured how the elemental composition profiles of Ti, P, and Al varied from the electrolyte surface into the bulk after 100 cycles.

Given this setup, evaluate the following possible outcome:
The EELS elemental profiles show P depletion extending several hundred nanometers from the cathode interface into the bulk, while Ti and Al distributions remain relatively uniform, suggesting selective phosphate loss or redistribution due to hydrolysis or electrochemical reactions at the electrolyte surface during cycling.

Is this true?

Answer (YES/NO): NO